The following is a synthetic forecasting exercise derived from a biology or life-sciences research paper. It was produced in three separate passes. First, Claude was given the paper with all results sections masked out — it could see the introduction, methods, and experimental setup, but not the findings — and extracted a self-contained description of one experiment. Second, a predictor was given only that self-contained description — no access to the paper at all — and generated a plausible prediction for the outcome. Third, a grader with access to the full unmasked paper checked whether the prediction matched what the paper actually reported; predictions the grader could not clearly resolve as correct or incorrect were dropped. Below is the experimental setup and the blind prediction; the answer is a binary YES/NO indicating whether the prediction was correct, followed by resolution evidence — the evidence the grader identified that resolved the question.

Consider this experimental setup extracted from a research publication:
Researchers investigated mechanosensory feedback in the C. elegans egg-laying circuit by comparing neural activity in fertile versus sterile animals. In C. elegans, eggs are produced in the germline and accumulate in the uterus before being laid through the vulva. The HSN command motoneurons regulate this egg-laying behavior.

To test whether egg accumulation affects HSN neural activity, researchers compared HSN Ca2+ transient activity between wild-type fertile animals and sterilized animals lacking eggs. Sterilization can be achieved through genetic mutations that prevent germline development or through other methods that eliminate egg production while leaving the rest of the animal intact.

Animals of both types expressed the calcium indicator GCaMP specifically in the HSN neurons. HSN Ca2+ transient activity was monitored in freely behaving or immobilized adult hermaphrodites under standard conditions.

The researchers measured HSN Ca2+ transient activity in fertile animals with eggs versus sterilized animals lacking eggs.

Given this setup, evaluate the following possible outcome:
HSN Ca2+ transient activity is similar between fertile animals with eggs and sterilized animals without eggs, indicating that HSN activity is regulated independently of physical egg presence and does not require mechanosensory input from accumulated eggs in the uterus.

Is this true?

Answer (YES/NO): NO